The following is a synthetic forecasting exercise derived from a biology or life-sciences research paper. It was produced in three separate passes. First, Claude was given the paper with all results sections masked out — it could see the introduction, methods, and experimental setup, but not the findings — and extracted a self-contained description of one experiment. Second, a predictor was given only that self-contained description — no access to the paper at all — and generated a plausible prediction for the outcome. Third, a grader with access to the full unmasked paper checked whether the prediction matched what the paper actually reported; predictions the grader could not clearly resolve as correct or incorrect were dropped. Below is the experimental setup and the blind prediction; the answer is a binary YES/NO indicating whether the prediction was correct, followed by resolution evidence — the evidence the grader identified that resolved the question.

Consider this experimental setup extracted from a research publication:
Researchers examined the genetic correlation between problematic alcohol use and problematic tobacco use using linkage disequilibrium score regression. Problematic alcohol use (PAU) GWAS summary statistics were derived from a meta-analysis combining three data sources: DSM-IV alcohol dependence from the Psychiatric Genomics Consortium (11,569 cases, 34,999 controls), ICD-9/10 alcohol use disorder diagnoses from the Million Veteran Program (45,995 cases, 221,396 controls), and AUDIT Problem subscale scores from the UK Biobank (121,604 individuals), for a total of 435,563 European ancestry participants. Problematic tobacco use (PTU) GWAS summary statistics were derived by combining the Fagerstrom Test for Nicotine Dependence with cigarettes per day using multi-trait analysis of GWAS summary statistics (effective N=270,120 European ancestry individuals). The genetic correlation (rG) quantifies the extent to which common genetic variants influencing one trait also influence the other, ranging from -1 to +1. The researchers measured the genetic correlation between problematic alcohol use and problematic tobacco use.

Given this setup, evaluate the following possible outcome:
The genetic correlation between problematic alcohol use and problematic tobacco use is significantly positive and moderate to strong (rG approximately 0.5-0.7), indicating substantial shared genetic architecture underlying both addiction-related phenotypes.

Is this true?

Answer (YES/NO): NO